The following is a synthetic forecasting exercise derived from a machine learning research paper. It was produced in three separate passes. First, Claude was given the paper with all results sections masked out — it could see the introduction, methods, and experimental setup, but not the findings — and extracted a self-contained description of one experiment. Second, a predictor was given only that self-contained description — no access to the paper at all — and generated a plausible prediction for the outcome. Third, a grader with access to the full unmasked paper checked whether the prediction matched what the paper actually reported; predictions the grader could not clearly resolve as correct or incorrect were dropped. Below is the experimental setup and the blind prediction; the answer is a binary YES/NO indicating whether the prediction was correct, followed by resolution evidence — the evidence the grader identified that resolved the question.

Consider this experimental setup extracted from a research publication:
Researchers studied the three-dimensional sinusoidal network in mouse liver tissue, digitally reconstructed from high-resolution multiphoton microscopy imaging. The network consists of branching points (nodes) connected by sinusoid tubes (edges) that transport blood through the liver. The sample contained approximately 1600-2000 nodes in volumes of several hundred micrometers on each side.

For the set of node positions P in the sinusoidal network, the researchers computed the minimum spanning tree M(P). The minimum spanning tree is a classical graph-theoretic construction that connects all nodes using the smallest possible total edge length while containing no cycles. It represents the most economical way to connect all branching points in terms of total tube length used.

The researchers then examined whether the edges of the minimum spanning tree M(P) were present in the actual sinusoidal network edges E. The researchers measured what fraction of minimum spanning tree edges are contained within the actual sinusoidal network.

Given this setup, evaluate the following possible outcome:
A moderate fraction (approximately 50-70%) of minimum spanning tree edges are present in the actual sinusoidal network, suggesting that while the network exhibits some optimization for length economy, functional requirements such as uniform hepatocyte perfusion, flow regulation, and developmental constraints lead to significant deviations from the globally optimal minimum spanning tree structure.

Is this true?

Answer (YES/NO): NO